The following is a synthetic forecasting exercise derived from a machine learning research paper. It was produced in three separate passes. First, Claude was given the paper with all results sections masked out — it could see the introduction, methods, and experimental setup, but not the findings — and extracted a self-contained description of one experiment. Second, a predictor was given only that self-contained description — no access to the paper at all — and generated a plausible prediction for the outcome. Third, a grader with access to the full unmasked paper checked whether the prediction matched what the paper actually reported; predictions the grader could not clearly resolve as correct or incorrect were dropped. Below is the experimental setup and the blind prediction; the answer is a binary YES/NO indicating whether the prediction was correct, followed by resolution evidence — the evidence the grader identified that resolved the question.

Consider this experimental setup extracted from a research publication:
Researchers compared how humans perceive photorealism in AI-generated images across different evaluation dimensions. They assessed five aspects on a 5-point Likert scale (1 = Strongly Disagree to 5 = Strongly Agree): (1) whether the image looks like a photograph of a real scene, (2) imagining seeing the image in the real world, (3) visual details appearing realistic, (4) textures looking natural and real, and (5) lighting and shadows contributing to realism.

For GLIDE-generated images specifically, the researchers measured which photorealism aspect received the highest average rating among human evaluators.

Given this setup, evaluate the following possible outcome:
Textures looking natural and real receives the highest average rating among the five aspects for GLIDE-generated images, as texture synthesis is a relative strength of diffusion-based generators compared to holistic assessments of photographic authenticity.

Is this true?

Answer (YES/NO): NO